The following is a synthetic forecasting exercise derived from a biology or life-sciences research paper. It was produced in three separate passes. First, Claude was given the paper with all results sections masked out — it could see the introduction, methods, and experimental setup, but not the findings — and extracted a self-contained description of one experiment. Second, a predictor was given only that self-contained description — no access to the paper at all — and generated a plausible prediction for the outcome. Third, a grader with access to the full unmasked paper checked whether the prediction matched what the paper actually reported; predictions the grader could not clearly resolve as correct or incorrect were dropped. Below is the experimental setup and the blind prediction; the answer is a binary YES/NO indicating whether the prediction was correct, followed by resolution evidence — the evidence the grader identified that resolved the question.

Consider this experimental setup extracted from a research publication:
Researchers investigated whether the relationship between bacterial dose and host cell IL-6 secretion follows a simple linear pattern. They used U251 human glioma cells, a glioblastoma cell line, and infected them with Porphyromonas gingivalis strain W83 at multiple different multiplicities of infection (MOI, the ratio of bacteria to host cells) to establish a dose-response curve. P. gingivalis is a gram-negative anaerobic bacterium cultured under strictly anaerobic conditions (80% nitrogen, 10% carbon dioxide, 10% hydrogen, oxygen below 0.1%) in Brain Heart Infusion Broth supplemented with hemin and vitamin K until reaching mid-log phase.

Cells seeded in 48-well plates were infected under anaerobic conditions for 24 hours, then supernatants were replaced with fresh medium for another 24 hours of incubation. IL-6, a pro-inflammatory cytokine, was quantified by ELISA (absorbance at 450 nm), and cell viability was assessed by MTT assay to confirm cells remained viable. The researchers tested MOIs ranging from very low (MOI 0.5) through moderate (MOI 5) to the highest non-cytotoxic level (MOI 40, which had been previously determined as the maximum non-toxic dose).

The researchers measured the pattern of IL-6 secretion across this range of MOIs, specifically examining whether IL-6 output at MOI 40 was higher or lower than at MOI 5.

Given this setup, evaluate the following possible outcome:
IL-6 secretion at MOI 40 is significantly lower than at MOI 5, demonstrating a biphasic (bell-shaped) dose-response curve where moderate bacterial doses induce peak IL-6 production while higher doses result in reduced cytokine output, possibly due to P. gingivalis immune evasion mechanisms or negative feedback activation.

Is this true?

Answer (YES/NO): YES